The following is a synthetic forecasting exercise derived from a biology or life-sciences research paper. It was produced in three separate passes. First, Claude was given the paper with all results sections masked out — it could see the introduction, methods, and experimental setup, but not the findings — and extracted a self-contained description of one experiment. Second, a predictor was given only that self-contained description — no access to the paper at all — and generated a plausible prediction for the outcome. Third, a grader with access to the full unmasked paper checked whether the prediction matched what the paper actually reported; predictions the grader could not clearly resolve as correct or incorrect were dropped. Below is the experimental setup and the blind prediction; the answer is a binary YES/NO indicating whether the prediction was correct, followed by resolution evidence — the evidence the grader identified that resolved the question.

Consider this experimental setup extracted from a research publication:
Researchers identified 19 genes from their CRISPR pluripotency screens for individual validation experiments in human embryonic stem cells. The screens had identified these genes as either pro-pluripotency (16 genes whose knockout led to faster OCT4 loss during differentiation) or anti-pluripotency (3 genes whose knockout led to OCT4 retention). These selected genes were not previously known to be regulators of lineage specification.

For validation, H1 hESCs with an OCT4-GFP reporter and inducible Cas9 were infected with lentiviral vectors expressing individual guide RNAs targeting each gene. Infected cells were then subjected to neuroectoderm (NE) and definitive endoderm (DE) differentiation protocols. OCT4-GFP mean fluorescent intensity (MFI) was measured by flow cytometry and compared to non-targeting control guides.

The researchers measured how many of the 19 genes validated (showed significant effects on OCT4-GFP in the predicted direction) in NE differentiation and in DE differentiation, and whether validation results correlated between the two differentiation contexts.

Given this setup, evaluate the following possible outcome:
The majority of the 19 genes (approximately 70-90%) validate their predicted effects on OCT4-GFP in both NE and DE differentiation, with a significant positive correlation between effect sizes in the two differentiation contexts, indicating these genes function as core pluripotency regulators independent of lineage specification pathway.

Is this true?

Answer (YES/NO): YES